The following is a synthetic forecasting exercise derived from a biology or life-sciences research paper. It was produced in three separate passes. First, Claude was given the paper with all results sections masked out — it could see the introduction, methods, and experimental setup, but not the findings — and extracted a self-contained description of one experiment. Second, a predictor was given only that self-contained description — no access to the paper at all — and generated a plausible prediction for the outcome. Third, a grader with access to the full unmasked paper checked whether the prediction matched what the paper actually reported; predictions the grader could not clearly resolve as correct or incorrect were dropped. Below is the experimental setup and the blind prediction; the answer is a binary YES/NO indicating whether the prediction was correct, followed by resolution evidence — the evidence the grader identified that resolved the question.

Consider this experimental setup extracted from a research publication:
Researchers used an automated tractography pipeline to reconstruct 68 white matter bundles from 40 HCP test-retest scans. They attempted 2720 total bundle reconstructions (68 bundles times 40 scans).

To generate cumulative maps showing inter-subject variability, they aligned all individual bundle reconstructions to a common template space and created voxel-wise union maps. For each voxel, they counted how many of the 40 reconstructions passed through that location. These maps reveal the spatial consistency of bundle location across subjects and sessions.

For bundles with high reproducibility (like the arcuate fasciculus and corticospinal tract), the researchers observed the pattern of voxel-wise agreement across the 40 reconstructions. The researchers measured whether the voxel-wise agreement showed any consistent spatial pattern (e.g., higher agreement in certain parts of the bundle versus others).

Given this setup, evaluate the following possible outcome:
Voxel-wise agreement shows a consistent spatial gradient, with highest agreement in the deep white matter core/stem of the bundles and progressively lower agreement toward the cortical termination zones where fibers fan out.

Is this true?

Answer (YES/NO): YES